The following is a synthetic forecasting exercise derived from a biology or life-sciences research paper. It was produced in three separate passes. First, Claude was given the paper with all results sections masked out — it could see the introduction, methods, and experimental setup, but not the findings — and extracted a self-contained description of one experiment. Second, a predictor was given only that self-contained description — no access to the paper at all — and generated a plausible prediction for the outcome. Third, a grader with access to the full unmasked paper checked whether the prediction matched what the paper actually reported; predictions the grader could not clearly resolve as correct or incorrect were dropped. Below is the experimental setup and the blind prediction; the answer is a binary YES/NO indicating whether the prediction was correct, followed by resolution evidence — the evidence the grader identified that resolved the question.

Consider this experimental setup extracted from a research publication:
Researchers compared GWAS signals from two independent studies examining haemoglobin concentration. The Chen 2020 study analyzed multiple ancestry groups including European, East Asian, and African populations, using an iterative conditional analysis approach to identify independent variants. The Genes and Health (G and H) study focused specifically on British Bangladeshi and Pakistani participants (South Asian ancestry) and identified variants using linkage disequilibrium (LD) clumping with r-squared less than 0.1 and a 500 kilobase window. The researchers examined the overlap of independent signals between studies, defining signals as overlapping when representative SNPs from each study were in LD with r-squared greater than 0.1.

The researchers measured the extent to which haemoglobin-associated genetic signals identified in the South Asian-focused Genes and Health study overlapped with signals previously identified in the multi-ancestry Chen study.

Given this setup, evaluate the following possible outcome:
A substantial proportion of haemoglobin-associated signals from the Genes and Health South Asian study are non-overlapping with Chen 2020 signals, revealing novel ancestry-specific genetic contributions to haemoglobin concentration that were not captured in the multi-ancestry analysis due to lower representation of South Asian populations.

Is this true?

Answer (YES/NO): NO